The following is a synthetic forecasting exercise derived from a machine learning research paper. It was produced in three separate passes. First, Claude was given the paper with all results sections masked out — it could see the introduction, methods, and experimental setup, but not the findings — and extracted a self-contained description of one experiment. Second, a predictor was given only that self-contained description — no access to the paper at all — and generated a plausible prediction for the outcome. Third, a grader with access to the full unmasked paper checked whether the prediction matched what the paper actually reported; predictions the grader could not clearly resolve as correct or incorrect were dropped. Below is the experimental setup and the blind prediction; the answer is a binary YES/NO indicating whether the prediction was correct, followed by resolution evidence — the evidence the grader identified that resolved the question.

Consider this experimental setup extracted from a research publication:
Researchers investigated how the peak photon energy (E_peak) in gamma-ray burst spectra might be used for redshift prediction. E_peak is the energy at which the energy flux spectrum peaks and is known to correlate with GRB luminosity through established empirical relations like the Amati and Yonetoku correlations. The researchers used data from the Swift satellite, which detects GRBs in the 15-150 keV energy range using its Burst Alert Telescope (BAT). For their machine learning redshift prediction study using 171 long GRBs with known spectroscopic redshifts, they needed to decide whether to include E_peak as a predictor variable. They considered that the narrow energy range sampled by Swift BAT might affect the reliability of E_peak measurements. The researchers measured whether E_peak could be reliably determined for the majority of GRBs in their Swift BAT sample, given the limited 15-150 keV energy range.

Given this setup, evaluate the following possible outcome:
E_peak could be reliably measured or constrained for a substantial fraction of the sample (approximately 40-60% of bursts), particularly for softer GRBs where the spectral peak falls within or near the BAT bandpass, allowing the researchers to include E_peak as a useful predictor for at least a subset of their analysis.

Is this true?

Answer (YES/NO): NO